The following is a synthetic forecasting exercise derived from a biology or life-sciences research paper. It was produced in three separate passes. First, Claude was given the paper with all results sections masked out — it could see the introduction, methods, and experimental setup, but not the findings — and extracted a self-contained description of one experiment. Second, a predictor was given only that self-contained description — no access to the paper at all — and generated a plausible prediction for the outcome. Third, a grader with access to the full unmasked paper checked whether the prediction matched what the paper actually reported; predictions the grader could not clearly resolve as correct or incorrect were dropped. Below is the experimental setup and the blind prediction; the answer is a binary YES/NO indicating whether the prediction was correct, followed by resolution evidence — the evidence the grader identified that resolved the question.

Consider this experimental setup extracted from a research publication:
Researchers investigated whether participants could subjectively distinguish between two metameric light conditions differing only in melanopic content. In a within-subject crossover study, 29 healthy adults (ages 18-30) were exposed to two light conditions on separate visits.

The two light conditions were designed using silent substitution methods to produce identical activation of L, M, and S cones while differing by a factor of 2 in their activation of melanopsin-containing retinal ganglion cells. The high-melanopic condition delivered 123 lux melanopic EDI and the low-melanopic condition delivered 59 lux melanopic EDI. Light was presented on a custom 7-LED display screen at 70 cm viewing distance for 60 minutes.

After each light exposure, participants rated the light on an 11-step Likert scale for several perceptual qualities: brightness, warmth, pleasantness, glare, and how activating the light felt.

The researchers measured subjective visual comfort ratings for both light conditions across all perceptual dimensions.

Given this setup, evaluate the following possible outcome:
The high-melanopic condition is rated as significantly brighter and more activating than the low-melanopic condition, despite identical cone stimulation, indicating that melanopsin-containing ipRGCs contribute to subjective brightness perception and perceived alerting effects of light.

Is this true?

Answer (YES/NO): NO